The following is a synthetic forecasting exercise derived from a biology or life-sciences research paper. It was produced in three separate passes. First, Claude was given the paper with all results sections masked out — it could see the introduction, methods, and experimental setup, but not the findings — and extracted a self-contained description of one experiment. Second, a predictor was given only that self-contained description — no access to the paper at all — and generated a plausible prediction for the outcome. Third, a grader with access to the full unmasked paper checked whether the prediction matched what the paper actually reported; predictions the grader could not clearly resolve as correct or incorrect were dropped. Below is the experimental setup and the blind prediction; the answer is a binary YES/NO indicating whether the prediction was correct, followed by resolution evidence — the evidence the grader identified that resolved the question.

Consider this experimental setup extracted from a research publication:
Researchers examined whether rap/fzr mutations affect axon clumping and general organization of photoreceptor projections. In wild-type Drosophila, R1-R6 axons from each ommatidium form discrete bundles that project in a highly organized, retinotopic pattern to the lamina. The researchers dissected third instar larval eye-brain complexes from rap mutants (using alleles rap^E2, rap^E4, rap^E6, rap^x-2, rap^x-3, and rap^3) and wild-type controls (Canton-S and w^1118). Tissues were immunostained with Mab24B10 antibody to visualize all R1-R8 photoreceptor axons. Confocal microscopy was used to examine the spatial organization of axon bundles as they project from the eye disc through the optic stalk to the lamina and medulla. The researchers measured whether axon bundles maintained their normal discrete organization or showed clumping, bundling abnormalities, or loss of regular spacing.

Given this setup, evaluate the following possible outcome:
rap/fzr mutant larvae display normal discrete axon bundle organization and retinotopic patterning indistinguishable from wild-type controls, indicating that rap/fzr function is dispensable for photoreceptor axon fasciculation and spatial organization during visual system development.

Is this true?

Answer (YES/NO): NO